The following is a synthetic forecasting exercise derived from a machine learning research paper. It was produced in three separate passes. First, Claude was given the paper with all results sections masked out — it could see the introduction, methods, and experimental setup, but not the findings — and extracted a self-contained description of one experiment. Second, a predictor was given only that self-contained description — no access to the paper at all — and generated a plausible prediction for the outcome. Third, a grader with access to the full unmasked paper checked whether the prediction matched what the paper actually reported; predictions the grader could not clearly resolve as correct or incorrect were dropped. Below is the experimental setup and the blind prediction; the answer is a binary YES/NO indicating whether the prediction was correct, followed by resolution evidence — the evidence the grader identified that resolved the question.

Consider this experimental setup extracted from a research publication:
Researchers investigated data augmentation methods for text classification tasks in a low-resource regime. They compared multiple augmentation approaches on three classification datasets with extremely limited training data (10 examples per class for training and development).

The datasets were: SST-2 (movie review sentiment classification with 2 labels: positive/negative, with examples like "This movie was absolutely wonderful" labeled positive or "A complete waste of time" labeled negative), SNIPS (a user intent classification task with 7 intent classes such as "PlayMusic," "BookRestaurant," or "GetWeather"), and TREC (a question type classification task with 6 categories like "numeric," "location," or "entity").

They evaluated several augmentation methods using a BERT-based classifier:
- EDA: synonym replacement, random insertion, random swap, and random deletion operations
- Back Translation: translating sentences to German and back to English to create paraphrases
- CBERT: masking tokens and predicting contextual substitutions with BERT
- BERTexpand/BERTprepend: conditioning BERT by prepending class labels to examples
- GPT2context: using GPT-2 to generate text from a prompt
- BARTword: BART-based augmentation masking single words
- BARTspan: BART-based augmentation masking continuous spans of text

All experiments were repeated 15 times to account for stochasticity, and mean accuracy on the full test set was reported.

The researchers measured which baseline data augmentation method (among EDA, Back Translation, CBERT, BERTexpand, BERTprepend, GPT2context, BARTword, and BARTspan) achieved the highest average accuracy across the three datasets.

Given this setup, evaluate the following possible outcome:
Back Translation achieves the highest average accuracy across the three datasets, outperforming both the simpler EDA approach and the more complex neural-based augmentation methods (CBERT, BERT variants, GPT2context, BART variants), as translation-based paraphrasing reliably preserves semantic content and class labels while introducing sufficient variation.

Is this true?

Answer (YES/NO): NO